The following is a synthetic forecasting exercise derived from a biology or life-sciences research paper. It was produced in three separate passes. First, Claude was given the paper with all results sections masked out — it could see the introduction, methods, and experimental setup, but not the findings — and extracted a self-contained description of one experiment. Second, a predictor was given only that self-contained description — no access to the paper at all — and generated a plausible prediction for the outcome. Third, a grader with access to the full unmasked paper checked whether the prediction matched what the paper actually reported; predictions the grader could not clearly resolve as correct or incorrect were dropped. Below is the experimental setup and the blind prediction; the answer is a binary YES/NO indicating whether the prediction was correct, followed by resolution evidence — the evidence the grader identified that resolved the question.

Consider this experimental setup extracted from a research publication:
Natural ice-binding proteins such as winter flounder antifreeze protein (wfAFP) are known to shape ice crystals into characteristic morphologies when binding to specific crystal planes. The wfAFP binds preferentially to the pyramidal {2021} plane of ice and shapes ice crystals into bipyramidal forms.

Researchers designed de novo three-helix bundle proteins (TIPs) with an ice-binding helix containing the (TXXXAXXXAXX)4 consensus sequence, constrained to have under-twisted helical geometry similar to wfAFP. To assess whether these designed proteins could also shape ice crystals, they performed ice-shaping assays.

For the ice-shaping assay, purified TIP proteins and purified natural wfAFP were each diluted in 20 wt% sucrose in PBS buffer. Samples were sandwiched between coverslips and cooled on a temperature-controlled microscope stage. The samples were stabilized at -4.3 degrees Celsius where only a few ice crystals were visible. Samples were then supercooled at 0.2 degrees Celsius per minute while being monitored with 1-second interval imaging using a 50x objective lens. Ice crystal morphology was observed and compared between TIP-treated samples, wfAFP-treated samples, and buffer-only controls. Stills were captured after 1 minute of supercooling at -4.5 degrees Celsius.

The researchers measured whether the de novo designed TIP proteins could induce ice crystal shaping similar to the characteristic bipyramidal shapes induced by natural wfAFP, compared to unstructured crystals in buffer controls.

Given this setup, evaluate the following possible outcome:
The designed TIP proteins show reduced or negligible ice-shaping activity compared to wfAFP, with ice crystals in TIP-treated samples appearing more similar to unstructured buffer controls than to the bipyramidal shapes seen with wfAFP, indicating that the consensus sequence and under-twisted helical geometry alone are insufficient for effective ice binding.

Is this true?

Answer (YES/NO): NO